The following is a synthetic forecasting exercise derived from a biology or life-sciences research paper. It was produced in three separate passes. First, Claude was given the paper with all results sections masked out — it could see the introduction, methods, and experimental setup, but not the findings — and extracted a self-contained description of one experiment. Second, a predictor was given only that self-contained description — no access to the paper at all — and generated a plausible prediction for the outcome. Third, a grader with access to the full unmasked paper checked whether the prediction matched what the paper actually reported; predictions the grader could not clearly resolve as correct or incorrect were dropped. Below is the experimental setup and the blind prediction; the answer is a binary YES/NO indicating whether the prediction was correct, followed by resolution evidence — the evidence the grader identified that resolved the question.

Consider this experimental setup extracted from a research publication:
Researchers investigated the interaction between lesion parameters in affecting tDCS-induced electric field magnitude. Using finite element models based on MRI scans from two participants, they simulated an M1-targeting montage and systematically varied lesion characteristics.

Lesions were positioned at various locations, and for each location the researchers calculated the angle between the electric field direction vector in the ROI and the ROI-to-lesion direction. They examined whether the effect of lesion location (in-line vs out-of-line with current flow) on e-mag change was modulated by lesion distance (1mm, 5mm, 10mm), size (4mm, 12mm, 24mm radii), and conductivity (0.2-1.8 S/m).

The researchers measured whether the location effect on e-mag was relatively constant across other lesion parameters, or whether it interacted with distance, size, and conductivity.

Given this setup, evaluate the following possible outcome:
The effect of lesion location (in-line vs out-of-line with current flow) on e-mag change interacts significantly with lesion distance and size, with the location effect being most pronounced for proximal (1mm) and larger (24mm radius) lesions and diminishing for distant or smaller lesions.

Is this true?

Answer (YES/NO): YES